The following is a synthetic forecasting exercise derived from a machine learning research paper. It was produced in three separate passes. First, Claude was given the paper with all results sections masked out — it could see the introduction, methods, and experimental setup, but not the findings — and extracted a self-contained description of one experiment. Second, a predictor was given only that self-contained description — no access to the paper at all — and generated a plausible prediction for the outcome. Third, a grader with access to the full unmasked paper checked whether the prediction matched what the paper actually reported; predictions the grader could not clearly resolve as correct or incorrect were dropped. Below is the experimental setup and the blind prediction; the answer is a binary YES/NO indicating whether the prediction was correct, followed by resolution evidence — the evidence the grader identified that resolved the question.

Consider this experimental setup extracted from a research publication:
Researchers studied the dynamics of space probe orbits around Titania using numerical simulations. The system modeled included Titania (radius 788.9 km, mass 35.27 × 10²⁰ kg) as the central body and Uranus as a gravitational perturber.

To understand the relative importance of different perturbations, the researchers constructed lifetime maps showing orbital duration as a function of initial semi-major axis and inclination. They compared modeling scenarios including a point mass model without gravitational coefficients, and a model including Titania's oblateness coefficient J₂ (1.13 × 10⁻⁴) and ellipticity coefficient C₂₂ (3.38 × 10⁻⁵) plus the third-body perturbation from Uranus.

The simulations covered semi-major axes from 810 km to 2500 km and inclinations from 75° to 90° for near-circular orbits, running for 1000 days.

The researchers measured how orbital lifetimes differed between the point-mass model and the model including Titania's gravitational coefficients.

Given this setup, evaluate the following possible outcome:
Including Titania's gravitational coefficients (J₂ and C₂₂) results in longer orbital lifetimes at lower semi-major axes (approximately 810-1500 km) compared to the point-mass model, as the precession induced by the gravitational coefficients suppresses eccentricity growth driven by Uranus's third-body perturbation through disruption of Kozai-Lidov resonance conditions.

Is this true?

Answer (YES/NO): YES